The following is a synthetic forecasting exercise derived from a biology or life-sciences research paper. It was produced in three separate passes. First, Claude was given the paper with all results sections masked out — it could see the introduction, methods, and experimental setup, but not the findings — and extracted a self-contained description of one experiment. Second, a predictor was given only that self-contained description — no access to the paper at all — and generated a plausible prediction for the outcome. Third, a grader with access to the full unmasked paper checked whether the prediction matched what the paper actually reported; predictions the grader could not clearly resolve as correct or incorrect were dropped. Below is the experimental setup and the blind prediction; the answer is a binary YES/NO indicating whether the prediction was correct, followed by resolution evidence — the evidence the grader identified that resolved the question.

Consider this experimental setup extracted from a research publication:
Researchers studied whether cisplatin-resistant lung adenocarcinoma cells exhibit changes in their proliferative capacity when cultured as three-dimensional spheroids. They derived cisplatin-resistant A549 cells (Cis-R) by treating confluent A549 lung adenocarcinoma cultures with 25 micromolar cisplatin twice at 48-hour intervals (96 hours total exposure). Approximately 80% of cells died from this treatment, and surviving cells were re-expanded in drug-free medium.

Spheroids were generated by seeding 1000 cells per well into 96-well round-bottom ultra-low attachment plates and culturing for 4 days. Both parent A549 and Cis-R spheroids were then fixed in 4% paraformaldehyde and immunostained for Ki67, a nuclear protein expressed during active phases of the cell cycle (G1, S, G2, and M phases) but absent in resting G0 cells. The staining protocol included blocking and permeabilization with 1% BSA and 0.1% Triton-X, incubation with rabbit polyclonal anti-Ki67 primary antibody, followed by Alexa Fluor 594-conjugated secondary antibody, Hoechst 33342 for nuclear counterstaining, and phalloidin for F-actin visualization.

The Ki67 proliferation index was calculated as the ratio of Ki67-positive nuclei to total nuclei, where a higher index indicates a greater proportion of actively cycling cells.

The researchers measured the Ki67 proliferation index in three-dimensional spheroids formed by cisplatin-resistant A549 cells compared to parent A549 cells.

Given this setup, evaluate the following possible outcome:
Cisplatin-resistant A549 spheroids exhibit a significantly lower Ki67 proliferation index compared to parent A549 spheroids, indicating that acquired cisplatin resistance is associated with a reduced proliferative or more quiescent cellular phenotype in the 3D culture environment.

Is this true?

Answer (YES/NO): YES